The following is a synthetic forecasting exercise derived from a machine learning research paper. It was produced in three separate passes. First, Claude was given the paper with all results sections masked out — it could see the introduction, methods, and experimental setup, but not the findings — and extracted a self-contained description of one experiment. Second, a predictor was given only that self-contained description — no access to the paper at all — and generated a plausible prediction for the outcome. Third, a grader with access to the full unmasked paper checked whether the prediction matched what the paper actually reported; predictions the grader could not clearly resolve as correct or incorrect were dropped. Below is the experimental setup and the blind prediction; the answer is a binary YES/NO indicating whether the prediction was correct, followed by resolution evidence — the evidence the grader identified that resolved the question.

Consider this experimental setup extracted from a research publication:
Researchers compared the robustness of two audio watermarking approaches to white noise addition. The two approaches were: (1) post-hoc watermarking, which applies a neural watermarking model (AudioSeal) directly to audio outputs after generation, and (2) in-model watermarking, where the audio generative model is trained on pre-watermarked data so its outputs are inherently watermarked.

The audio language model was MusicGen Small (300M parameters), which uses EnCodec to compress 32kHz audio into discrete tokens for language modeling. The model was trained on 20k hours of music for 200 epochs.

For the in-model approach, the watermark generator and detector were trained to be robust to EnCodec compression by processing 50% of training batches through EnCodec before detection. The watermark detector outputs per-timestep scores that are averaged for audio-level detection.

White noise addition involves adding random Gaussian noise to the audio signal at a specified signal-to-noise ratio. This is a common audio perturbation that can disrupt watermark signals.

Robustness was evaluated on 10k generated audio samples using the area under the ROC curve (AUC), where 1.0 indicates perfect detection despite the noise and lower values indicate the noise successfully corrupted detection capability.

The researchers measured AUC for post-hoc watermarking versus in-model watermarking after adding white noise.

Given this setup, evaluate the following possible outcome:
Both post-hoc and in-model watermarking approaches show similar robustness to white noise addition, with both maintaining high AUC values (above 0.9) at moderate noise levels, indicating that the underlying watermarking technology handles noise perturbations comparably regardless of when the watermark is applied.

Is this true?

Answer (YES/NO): NO